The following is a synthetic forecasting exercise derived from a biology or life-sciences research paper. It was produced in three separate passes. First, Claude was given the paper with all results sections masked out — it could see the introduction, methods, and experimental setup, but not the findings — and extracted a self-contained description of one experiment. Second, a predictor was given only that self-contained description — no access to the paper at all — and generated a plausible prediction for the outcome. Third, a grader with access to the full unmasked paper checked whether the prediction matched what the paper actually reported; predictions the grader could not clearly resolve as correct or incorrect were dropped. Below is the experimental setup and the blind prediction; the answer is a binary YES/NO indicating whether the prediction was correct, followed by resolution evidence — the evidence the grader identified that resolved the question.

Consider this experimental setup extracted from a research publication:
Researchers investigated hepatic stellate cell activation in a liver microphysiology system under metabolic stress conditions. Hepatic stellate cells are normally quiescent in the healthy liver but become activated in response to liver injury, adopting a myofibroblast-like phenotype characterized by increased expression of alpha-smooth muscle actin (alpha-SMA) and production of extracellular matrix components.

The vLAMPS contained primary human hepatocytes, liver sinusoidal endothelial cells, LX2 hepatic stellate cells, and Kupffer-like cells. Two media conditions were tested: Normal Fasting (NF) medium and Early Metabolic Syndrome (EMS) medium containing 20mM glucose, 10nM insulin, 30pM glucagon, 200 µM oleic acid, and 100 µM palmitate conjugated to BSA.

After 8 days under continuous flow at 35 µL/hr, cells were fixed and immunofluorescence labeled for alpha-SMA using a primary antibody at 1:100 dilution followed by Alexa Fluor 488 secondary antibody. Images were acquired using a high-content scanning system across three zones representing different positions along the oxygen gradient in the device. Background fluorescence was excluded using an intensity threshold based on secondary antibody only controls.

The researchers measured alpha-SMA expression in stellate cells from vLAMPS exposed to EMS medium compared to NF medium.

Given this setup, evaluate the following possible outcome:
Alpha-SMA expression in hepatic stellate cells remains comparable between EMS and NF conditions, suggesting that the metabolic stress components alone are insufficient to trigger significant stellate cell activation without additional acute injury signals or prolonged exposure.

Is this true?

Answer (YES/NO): YES